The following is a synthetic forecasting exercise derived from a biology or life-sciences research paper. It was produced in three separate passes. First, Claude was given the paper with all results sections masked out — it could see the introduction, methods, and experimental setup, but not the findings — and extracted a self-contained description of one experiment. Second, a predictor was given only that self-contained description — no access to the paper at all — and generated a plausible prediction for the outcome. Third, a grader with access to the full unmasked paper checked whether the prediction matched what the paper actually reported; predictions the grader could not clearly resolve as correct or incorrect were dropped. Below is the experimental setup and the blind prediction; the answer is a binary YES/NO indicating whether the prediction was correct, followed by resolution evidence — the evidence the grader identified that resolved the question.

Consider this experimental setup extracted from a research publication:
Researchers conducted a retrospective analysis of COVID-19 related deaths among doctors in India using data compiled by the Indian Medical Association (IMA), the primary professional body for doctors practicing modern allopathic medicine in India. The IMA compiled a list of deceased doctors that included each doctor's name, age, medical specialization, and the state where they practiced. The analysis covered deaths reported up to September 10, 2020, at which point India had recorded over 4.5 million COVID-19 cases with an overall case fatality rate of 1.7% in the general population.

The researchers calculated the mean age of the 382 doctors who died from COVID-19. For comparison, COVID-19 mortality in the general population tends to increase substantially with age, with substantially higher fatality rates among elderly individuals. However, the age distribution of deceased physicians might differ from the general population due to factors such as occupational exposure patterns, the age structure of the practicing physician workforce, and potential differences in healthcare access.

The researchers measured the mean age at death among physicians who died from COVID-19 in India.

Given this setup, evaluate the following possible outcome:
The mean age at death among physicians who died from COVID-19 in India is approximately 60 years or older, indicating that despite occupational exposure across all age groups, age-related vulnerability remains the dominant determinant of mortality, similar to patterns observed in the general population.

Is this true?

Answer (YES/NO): YES